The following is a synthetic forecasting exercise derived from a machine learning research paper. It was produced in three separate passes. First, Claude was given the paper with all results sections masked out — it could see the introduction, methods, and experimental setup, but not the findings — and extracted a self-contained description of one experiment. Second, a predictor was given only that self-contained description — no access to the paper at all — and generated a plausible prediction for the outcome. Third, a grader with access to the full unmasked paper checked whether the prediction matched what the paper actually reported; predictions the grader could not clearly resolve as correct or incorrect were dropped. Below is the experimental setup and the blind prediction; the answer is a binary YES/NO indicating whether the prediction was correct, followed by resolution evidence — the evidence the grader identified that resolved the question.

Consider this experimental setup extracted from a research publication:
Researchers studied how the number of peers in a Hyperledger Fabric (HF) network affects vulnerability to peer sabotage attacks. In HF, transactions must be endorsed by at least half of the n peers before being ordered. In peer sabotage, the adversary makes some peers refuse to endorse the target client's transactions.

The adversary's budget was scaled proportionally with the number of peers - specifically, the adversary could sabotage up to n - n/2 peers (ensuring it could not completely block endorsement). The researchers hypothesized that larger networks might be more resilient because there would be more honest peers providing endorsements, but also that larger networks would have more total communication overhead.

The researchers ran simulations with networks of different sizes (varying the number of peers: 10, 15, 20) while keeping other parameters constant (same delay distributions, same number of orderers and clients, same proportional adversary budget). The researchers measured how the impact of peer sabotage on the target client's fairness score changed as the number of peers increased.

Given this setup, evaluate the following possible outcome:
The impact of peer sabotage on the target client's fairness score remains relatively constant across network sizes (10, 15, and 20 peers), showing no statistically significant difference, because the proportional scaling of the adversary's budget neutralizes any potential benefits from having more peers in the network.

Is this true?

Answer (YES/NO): YES